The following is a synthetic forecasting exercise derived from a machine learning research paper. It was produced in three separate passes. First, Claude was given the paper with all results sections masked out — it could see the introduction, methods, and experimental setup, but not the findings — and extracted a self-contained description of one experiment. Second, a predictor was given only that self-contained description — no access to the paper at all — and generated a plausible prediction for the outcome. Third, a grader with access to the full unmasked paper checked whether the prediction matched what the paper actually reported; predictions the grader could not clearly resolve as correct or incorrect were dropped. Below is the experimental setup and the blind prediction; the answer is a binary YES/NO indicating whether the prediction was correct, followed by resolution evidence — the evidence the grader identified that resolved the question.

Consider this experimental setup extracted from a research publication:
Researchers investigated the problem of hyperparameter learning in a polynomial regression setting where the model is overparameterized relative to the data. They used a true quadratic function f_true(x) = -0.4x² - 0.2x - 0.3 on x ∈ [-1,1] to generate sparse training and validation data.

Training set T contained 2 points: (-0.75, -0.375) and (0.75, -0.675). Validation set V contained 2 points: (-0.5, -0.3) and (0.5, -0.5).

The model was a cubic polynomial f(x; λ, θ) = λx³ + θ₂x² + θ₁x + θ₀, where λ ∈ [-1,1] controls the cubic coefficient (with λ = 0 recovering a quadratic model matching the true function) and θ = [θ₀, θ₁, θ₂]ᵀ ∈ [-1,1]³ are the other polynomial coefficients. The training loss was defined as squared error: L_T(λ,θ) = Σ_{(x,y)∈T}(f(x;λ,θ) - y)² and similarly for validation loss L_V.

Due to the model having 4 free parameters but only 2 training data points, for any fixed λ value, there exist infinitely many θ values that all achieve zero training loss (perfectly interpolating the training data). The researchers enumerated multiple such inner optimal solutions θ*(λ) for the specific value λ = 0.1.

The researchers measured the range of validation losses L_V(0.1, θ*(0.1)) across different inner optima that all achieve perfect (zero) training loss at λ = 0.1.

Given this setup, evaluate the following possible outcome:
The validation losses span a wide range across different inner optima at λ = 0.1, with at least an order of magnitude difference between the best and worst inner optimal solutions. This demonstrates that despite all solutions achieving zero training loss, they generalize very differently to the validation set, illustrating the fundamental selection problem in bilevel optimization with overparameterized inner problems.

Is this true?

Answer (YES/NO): YES